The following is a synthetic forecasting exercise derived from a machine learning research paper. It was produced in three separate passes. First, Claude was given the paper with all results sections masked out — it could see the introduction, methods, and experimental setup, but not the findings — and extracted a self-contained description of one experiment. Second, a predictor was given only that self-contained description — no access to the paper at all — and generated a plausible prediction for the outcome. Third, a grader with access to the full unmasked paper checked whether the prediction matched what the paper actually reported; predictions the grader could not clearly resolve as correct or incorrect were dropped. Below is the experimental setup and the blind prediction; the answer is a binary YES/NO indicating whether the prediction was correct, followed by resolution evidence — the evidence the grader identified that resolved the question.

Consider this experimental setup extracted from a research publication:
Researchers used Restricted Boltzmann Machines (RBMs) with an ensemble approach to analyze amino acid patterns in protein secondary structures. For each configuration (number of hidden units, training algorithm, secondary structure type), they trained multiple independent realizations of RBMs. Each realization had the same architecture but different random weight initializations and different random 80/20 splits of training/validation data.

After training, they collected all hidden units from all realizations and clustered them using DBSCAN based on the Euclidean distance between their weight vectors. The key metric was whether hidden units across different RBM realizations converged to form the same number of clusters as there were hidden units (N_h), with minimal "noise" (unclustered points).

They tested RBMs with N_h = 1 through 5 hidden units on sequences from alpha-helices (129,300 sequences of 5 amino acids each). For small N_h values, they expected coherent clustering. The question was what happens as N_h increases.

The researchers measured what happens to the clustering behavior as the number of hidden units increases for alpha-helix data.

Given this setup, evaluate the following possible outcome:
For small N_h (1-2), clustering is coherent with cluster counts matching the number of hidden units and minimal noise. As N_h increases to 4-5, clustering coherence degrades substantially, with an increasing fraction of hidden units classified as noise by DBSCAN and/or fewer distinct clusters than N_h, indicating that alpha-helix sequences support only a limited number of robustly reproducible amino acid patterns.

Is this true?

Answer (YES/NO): NO